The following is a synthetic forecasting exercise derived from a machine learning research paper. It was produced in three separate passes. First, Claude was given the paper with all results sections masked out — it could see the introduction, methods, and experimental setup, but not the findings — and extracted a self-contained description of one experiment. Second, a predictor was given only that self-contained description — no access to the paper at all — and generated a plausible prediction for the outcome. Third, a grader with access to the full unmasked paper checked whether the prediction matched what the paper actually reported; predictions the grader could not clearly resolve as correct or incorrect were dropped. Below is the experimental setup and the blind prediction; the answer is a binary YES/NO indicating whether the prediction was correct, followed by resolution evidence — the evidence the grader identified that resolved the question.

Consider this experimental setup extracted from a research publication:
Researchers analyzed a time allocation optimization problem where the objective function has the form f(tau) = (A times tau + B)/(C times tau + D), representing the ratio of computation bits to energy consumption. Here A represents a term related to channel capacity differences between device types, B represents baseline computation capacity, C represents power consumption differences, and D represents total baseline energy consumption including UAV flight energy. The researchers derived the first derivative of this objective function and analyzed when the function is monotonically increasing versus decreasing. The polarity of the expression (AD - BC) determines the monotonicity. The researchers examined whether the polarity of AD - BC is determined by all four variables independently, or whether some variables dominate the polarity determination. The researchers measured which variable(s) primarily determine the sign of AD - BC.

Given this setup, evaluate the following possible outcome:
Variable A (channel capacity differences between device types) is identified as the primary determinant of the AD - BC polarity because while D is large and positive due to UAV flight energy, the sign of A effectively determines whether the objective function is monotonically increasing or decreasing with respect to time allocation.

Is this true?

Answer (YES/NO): YES